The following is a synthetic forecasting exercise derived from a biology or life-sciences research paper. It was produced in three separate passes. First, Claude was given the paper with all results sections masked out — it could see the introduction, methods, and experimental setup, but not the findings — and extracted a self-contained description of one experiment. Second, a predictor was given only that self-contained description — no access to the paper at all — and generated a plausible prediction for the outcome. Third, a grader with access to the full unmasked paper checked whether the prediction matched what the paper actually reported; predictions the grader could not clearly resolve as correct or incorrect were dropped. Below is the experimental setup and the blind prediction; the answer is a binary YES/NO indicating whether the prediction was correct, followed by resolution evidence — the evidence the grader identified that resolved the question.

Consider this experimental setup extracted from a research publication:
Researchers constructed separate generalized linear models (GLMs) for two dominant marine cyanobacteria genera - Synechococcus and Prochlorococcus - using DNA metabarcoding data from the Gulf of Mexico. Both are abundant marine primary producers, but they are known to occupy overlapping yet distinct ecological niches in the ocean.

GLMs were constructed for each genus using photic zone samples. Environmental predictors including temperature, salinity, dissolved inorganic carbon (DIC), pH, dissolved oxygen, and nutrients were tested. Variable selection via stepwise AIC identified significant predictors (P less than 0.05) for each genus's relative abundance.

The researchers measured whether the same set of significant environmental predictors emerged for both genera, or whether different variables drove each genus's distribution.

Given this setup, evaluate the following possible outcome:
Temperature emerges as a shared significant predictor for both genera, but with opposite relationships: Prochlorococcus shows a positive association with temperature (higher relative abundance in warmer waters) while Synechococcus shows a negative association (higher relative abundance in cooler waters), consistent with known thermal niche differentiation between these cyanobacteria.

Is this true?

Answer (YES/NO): NO